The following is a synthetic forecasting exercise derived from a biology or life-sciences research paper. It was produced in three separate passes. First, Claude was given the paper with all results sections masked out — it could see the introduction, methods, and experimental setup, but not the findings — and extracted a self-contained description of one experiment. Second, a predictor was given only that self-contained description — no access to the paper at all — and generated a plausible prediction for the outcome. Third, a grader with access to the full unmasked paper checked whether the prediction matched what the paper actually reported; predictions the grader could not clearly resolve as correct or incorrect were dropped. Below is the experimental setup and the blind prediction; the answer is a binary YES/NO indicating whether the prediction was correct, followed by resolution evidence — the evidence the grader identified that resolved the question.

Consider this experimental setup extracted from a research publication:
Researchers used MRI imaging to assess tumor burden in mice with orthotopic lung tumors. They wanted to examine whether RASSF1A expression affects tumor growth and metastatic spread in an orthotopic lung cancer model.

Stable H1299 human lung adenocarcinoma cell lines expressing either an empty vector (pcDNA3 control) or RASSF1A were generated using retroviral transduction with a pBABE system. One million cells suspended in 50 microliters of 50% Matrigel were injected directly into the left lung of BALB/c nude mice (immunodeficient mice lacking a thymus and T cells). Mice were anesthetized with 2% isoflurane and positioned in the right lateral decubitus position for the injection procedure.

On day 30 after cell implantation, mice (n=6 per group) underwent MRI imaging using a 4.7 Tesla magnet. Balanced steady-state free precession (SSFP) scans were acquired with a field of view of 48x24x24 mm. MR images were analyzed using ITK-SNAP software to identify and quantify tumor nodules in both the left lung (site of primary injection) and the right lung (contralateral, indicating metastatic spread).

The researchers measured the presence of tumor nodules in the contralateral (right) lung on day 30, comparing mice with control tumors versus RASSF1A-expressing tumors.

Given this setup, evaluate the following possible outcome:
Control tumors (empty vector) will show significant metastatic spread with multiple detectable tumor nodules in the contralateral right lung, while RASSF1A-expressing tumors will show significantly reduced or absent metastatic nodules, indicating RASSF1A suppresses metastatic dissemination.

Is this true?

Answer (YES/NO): YES